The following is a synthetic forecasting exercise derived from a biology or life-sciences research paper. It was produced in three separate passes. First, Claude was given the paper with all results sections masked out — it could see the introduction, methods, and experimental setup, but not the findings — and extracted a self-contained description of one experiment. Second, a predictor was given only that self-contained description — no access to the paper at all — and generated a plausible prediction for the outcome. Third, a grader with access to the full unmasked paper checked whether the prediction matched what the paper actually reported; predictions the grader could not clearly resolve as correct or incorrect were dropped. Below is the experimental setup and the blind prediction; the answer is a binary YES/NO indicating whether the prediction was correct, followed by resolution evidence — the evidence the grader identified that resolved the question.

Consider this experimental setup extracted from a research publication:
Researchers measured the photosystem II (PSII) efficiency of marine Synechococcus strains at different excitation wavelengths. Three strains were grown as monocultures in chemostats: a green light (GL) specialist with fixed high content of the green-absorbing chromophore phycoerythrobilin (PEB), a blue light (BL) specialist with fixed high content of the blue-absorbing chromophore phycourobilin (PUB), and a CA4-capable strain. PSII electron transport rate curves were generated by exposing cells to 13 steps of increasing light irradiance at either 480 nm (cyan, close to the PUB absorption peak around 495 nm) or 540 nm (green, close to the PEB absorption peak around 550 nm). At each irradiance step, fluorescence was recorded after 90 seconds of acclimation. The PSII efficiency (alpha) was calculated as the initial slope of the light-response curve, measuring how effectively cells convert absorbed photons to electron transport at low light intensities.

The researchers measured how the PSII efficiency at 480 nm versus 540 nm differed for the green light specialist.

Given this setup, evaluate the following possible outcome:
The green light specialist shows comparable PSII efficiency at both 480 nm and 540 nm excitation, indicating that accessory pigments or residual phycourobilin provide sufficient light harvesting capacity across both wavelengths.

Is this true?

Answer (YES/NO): NO